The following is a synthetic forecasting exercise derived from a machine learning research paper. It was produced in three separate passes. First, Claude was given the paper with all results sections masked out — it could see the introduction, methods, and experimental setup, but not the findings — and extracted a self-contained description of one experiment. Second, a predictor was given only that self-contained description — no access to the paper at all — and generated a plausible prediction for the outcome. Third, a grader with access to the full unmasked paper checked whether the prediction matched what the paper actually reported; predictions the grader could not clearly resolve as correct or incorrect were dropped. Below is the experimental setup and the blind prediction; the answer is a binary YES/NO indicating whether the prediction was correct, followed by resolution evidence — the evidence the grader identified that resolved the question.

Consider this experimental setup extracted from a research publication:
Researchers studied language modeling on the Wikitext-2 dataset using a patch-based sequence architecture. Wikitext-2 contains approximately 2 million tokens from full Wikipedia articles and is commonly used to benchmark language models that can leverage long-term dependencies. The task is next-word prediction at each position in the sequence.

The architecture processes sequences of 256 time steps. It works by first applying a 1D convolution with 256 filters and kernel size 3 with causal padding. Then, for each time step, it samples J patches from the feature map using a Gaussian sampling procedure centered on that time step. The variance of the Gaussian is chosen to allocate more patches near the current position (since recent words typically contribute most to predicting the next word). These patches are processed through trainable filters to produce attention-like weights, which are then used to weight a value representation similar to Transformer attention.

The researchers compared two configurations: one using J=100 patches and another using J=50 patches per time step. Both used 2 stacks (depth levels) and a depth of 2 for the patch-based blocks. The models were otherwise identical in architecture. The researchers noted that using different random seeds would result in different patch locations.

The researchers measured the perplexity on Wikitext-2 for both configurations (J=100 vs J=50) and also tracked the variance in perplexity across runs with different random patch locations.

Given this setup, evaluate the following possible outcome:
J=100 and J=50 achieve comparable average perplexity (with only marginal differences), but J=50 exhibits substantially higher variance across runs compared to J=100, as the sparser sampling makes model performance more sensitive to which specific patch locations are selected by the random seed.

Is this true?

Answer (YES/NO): NO